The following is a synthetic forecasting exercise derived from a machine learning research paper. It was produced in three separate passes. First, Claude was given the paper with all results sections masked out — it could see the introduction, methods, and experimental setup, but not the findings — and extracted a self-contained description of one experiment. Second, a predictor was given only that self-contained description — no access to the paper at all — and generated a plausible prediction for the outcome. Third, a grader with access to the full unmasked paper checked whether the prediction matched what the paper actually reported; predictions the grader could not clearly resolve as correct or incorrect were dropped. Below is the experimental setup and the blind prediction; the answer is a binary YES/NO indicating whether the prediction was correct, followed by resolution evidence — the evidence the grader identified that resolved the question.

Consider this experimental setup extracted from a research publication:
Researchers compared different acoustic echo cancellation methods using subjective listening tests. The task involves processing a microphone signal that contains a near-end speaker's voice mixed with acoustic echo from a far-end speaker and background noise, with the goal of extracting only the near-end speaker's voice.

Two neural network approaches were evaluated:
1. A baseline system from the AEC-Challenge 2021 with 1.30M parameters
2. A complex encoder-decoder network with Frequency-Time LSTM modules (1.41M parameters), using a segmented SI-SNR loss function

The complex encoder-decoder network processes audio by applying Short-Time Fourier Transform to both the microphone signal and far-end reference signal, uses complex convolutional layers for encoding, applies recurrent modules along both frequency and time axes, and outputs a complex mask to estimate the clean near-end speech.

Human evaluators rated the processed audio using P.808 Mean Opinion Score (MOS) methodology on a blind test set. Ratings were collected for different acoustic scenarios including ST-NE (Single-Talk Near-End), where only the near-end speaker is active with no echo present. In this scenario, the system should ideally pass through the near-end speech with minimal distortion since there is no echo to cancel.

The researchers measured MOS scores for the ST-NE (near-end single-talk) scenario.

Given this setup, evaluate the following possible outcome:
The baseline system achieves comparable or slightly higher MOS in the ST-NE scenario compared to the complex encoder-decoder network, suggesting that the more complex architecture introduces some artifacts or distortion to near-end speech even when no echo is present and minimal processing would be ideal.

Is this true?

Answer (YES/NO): YES